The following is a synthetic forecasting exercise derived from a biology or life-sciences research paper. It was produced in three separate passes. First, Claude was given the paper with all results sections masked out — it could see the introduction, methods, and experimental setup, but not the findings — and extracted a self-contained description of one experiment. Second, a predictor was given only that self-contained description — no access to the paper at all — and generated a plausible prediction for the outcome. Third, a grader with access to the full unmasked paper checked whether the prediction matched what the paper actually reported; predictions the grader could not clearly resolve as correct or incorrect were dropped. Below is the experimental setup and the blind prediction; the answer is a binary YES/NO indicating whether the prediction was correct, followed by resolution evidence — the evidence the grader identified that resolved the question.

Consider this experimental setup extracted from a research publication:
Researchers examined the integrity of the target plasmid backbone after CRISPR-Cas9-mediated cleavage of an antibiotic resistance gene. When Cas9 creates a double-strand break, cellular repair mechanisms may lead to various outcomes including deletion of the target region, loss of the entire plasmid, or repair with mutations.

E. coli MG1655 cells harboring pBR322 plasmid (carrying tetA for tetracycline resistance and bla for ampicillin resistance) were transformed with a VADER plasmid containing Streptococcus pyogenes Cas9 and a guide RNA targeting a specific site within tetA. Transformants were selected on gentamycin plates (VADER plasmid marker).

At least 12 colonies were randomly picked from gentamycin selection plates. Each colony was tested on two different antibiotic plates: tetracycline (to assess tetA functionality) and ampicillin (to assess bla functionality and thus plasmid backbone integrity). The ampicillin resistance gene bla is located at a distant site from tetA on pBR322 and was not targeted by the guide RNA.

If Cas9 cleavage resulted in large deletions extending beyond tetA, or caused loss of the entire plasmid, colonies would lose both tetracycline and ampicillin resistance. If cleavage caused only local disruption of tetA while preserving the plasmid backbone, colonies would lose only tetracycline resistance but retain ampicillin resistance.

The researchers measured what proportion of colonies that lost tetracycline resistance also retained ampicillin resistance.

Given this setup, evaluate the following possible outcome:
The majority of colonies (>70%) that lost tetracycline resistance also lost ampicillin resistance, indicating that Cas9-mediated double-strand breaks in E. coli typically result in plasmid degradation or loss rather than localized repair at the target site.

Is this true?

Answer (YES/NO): YES